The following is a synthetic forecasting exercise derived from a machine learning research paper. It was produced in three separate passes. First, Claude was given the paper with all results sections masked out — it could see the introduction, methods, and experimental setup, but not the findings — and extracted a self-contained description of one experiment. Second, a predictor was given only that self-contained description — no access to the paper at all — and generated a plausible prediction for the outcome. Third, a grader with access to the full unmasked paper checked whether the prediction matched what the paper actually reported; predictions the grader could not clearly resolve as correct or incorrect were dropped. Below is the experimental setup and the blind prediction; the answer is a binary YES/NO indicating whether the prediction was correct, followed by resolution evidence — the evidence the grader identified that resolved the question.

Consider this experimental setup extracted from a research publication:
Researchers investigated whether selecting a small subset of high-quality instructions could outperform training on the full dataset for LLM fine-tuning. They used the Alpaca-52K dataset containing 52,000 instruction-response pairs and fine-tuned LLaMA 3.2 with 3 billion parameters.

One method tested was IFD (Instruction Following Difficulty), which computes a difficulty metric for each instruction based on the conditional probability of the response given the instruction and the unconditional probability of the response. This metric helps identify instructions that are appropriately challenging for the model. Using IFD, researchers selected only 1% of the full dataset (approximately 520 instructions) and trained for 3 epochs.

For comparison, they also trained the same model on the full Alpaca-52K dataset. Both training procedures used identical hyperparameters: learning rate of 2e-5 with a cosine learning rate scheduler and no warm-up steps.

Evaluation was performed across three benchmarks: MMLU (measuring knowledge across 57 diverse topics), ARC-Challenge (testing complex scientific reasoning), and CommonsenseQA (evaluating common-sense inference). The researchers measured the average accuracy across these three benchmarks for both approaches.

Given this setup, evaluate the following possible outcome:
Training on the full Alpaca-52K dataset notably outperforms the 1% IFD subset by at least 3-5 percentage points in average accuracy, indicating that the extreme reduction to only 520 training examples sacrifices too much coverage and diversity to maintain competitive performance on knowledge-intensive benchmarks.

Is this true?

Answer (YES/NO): NO